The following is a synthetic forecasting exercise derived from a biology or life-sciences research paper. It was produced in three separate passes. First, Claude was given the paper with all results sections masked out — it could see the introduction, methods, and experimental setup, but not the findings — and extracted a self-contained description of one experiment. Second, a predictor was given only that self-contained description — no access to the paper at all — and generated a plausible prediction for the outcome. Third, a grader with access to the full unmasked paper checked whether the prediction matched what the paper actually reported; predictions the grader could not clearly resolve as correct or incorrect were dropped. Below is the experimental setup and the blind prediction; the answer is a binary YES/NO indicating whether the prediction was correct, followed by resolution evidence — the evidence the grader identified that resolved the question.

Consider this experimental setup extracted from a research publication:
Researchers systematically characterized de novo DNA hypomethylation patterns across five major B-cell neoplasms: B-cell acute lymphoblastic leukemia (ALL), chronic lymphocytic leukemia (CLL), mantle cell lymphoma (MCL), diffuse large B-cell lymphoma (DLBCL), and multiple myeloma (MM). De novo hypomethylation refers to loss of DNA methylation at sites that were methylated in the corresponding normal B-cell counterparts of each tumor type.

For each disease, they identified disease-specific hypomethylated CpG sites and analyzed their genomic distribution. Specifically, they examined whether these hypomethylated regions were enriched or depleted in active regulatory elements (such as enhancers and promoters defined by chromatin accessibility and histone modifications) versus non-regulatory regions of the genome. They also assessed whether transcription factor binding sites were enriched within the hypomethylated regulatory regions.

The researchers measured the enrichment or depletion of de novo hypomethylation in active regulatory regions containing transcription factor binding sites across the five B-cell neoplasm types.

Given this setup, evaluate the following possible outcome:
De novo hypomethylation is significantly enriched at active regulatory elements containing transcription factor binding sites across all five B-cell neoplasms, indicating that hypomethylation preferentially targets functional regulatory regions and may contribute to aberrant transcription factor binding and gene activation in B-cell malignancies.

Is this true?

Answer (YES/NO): NO